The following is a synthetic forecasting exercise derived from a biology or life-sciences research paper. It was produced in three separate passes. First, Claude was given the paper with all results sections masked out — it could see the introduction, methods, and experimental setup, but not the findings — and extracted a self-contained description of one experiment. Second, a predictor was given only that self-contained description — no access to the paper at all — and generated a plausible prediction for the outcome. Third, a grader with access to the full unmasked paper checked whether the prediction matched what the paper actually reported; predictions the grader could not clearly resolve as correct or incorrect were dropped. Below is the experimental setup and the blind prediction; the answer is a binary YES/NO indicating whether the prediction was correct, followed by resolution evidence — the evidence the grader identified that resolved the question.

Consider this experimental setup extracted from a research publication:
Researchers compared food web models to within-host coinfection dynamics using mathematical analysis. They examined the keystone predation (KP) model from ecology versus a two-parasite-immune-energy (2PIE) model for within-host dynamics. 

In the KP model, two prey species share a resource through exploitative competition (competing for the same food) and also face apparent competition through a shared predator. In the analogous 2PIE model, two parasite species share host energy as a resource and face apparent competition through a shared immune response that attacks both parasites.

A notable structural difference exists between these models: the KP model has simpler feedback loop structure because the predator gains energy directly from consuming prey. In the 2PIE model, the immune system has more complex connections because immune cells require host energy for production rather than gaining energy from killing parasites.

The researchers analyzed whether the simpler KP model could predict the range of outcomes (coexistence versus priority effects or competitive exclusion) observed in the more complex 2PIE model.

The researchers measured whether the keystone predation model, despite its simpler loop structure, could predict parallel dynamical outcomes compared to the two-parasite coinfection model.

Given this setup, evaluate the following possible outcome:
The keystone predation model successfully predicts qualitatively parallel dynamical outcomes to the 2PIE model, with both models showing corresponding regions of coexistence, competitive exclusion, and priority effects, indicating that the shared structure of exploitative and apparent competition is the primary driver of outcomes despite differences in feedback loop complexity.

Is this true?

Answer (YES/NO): YES